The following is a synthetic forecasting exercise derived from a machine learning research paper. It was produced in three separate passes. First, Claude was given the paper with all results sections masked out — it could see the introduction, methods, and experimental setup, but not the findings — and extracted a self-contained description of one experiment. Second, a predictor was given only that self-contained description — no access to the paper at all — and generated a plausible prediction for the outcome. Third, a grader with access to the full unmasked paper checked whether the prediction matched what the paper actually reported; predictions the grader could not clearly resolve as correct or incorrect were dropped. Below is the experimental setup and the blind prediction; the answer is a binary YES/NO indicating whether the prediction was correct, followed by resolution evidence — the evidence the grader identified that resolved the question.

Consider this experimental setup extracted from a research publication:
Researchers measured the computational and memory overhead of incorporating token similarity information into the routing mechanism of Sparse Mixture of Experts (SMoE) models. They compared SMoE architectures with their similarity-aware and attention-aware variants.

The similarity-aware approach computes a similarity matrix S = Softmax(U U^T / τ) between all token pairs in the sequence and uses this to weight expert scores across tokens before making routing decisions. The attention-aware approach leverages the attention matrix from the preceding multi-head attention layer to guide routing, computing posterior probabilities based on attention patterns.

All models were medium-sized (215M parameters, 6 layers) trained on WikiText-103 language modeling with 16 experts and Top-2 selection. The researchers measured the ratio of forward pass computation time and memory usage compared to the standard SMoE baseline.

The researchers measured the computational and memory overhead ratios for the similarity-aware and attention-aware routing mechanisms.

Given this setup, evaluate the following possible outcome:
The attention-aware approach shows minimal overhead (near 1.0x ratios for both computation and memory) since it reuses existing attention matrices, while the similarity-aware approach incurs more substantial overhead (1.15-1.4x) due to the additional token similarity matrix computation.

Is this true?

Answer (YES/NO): NO